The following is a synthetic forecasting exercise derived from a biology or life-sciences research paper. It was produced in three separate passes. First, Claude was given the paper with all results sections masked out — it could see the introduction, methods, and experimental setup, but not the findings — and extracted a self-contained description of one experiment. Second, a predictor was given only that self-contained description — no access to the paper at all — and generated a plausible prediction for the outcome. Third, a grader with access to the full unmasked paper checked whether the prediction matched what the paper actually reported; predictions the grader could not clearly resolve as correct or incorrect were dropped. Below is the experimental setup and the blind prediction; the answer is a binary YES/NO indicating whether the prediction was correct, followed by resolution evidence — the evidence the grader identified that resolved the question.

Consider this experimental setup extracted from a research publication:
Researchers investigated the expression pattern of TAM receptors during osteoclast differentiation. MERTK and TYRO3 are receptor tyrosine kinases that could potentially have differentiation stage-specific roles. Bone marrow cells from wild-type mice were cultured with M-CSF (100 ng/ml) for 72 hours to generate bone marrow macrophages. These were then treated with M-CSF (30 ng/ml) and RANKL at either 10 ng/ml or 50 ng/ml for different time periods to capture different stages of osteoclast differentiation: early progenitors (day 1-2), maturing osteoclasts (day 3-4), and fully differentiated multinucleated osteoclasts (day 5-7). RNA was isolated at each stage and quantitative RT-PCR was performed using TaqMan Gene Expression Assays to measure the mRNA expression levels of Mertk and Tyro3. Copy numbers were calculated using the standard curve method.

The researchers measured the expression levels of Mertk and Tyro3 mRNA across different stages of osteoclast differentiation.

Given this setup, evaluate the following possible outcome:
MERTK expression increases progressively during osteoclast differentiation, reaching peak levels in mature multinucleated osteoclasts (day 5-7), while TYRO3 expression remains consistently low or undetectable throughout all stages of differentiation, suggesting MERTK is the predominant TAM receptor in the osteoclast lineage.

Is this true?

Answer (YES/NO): NO